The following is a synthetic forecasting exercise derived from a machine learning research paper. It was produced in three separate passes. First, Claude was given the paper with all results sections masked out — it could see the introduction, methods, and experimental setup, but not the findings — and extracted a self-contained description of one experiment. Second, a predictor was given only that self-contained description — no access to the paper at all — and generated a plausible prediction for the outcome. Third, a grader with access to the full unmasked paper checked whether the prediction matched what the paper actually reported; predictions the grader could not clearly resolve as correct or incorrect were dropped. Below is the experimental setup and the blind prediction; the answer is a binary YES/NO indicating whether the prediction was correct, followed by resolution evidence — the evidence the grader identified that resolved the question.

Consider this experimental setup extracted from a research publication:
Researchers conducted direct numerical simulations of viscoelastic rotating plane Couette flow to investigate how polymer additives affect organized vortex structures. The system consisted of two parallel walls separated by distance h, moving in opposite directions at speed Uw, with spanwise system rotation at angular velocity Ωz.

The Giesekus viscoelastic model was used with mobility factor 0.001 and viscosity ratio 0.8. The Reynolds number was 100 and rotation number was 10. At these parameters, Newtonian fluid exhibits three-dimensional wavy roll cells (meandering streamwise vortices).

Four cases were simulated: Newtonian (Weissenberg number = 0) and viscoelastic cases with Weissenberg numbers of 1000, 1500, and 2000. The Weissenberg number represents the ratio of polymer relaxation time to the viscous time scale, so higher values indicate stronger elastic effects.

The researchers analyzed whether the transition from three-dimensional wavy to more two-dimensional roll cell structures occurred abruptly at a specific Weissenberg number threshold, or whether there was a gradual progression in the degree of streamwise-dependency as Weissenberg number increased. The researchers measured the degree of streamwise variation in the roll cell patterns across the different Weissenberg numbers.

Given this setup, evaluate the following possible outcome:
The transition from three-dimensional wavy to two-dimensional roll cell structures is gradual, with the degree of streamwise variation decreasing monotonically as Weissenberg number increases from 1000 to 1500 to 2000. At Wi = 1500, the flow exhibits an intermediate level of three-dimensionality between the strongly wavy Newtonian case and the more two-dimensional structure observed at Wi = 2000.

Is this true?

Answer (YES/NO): NO